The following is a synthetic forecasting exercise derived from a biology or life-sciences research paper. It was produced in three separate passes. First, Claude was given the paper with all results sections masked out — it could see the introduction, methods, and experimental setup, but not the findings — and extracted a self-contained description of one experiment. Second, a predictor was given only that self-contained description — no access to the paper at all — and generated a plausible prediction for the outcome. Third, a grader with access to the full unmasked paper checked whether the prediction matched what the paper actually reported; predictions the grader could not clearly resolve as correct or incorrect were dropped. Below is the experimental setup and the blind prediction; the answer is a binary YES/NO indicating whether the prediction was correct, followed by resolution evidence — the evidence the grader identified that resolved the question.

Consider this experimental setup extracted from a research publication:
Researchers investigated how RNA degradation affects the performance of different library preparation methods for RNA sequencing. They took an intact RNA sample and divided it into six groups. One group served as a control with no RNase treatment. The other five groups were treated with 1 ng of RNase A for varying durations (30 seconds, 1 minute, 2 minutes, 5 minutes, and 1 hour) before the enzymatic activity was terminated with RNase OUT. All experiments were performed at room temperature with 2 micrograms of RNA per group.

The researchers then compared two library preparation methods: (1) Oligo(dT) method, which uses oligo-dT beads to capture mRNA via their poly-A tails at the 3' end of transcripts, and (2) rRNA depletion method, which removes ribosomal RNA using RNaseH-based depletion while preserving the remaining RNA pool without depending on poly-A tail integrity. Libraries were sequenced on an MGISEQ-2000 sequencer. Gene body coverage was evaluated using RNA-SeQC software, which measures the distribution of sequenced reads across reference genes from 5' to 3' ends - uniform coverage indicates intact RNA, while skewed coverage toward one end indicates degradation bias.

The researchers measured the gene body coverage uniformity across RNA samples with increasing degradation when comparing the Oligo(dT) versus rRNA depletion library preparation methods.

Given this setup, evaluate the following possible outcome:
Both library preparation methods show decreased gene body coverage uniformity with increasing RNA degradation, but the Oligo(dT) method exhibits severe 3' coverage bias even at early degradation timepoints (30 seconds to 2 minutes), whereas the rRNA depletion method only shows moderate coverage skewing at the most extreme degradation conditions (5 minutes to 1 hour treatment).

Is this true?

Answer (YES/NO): NO